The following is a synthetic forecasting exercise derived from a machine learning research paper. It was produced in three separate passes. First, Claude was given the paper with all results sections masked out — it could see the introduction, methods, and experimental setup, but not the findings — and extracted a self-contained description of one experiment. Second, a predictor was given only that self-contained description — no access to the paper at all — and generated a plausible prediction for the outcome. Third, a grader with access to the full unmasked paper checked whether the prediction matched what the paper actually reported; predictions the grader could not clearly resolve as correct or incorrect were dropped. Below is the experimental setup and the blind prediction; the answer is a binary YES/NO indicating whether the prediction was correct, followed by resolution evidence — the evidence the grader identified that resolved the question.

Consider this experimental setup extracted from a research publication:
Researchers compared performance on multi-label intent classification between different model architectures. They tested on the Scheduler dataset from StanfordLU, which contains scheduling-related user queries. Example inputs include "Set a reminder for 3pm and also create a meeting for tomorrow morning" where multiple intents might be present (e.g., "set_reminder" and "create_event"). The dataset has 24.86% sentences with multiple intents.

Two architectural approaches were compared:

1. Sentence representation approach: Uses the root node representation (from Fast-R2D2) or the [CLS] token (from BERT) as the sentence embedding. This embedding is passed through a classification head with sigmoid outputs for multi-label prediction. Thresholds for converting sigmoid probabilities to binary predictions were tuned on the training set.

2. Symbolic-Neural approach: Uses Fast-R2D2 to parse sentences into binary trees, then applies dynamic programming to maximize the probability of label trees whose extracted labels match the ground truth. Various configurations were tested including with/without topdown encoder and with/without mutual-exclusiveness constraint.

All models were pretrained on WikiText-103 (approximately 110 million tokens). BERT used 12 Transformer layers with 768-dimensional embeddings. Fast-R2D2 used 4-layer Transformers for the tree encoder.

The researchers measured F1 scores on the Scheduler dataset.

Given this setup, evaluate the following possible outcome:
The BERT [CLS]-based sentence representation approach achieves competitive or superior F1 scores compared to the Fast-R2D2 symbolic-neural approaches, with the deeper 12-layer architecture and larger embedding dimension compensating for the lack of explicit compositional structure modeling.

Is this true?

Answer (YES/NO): YES